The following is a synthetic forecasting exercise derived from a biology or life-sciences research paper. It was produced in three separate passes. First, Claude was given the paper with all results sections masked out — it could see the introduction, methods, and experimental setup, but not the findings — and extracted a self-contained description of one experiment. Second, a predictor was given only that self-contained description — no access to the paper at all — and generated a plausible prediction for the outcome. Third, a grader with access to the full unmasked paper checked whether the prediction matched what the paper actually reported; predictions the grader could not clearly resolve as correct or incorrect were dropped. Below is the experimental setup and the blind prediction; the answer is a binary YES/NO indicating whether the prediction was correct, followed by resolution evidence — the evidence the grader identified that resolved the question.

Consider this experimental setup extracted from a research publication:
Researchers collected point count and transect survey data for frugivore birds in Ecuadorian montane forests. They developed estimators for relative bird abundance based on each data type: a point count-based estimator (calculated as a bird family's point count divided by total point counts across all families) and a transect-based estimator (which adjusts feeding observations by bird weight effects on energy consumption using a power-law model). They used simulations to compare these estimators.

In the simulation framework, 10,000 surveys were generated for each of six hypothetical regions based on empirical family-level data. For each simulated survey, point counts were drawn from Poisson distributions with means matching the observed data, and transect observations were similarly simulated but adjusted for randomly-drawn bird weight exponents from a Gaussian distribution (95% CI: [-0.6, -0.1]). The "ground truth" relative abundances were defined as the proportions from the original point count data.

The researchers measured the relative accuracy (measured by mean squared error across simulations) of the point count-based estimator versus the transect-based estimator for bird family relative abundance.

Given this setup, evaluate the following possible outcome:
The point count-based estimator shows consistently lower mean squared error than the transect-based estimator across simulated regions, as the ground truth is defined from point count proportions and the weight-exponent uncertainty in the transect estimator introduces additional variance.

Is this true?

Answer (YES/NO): YES